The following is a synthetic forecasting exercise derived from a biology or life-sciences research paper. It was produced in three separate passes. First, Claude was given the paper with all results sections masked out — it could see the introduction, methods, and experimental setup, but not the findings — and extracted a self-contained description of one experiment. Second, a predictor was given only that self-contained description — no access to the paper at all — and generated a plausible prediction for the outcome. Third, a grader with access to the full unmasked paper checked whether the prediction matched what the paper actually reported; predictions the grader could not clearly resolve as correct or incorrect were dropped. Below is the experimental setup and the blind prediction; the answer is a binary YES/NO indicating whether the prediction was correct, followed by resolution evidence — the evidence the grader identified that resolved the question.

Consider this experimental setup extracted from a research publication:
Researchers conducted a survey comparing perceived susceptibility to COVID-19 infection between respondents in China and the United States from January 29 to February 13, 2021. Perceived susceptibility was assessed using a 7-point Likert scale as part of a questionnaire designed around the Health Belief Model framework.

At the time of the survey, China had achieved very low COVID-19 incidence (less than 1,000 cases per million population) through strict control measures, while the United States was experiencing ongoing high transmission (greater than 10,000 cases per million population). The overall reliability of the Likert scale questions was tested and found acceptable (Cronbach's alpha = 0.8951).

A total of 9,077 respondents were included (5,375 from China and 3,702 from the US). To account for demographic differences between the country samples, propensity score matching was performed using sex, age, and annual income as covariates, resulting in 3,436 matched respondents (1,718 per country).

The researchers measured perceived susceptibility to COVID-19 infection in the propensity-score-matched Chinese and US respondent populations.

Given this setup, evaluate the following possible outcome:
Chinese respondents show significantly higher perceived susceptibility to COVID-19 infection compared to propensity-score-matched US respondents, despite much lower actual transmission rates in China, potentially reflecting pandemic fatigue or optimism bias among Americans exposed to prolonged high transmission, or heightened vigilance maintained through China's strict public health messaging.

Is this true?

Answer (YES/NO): NO